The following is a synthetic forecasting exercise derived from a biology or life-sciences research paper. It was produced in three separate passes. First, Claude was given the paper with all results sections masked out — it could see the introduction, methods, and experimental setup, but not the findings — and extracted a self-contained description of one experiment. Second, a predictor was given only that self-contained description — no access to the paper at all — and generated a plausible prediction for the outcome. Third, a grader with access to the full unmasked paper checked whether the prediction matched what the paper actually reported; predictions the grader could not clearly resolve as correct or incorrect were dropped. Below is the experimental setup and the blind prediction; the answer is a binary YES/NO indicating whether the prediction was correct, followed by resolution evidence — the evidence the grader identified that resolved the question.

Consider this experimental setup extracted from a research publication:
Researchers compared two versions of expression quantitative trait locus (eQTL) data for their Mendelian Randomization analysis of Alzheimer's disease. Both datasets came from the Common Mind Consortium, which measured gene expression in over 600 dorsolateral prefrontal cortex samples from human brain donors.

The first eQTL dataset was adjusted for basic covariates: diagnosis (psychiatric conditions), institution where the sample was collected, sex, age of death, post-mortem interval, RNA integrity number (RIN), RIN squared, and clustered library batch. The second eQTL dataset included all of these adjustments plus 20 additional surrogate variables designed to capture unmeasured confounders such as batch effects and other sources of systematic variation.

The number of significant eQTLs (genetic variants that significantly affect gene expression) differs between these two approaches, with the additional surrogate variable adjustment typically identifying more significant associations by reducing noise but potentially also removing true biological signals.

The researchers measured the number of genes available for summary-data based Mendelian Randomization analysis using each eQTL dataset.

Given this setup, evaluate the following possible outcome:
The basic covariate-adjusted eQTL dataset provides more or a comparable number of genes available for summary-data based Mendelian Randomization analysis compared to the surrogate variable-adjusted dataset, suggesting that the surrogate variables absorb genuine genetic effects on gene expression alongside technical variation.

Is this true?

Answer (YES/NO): NO